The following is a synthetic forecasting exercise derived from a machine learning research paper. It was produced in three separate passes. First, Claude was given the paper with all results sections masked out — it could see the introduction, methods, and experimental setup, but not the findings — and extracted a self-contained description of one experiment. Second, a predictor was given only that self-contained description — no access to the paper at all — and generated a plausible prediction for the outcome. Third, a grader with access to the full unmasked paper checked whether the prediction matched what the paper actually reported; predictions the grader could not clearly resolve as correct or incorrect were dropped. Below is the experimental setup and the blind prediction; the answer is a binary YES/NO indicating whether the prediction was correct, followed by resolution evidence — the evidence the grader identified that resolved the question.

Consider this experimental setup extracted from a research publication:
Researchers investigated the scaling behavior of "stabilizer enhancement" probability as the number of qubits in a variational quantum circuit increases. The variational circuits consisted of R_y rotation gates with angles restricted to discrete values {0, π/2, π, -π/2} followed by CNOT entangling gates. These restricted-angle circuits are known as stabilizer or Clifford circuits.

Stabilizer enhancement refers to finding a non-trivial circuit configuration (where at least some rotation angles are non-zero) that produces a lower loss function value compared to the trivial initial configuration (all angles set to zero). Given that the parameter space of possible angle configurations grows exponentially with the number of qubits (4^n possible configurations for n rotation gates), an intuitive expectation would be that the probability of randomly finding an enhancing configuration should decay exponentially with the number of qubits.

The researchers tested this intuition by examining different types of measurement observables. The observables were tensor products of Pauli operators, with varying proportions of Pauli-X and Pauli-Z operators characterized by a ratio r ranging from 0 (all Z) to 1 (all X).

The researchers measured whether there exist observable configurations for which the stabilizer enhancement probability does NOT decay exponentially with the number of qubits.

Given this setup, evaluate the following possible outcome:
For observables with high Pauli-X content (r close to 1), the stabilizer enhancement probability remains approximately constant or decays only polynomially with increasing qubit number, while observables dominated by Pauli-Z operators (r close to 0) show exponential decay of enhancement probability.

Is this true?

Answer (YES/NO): NO